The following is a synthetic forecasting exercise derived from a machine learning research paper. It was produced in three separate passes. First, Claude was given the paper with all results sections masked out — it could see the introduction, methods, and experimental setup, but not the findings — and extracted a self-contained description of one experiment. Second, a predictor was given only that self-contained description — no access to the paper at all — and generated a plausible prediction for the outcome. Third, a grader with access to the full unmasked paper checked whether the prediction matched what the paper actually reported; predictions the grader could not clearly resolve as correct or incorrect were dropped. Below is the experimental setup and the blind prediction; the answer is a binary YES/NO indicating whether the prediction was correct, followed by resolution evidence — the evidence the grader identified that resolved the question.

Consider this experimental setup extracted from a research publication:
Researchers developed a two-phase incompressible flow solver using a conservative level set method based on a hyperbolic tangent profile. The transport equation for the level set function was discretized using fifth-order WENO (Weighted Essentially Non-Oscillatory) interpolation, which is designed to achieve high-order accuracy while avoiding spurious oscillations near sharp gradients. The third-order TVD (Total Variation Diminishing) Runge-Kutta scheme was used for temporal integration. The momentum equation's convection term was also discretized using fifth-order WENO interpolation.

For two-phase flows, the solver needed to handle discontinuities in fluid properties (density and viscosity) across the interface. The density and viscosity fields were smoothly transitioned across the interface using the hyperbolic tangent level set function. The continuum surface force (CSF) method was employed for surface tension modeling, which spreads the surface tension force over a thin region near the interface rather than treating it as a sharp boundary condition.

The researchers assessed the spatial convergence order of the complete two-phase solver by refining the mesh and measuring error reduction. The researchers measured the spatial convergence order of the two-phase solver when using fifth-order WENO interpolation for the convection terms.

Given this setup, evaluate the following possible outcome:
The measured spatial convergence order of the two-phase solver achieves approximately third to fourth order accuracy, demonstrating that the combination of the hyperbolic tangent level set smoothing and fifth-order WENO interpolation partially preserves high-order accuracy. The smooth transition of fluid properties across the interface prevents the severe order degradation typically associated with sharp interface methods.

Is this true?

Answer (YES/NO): NO